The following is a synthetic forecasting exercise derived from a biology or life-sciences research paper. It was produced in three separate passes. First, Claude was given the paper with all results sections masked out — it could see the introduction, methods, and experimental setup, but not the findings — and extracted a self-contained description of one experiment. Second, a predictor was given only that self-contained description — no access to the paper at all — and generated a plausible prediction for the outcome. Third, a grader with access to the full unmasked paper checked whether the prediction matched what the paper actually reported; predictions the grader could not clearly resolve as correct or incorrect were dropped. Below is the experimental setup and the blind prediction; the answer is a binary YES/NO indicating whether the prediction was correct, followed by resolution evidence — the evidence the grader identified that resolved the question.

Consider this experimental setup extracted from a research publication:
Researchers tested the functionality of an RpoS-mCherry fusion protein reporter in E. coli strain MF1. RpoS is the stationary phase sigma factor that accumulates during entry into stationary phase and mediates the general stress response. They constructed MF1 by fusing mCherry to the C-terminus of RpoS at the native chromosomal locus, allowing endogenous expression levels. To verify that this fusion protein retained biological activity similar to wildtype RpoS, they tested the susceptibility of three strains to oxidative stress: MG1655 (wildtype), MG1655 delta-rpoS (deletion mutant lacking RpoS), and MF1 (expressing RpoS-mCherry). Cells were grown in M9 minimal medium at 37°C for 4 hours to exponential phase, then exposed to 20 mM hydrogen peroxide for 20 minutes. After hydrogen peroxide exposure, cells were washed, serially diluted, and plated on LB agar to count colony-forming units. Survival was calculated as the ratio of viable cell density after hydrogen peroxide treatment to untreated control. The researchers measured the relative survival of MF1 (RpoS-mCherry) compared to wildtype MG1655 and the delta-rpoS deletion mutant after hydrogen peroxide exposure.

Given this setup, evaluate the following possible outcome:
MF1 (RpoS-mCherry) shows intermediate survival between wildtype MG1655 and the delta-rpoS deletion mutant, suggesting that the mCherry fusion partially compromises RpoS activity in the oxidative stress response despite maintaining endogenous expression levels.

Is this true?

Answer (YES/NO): NO